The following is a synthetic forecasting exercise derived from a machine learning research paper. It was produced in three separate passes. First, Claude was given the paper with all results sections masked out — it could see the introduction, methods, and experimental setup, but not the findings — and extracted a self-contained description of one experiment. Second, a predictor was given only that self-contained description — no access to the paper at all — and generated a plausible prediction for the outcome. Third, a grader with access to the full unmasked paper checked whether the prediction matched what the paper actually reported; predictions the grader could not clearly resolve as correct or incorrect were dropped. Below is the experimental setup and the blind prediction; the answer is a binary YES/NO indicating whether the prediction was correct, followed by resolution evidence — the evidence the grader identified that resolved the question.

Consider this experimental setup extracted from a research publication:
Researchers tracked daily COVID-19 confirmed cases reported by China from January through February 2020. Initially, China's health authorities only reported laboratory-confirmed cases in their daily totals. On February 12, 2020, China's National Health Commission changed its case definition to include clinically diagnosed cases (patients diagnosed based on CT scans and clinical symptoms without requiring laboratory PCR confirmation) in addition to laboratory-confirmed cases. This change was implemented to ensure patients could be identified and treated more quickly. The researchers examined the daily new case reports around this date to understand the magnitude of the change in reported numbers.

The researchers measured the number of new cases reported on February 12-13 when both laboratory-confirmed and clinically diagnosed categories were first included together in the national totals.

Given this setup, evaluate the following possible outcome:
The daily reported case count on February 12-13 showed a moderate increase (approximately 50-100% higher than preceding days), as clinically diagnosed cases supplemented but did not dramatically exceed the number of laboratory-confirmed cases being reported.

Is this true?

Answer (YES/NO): NO